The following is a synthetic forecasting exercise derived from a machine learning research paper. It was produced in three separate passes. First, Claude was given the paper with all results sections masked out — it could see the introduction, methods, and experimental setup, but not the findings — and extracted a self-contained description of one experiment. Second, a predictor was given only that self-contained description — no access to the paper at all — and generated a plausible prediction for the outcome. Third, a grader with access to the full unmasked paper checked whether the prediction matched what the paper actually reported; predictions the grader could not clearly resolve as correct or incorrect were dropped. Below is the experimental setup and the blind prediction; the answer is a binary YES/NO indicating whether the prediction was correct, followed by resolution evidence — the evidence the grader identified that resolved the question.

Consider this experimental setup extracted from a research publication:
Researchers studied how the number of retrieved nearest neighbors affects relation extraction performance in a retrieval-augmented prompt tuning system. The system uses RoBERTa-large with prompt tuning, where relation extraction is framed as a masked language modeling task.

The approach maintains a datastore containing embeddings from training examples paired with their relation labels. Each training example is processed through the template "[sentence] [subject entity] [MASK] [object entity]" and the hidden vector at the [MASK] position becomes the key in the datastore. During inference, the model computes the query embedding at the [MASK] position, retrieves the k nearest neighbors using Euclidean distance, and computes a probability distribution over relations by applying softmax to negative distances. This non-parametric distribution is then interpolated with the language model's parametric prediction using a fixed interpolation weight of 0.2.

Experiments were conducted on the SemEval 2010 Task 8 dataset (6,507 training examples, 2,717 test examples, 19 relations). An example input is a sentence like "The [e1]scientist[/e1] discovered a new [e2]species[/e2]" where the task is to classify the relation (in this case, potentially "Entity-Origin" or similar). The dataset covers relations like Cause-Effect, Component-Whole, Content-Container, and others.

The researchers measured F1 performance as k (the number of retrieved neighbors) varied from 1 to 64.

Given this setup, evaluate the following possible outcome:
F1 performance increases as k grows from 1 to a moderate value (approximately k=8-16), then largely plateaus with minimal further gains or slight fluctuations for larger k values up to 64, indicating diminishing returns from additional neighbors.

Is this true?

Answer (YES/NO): YES